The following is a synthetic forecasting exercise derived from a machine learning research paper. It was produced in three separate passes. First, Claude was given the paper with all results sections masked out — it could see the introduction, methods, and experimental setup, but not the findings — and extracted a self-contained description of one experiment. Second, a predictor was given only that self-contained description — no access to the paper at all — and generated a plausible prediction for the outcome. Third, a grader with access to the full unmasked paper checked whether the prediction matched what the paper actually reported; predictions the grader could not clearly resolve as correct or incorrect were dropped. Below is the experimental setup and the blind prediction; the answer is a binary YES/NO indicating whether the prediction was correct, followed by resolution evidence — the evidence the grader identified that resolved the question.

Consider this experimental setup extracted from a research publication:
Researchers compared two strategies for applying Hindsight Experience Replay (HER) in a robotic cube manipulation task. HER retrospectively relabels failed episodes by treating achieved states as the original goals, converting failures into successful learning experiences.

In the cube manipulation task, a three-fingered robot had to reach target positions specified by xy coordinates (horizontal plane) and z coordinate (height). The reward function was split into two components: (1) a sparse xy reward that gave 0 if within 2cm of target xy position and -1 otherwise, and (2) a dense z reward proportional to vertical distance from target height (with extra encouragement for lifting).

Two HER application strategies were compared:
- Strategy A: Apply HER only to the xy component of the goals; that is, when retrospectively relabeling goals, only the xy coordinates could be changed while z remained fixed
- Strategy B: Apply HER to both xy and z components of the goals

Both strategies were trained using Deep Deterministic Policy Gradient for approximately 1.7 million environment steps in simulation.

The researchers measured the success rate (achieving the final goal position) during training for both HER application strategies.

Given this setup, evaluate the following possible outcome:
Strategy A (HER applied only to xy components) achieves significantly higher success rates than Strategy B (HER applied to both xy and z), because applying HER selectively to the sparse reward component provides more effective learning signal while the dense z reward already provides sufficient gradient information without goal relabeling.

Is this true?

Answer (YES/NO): YES